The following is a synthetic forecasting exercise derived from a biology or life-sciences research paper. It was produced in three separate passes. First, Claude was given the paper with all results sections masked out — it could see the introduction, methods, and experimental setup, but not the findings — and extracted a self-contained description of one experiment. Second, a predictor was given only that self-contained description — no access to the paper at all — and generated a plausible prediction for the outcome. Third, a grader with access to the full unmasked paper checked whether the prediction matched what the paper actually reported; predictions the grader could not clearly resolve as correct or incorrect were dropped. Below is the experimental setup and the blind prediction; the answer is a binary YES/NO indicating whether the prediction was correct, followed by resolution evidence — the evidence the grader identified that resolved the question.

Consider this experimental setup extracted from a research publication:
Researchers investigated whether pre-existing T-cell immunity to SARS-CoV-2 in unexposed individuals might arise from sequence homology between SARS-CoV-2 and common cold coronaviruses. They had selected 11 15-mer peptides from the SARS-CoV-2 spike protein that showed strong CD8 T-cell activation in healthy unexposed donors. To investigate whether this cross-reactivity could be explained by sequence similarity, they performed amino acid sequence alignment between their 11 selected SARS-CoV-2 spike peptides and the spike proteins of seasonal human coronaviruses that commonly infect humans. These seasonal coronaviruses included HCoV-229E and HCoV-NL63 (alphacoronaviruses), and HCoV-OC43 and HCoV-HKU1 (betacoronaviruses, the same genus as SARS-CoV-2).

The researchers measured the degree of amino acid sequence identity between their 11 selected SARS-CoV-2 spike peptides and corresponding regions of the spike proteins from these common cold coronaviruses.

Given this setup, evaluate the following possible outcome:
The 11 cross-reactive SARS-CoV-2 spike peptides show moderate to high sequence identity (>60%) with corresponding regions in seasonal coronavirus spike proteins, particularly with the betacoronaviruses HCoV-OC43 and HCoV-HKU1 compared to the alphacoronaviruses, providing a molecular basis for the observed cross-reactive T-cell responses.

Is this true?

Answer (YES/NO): NO